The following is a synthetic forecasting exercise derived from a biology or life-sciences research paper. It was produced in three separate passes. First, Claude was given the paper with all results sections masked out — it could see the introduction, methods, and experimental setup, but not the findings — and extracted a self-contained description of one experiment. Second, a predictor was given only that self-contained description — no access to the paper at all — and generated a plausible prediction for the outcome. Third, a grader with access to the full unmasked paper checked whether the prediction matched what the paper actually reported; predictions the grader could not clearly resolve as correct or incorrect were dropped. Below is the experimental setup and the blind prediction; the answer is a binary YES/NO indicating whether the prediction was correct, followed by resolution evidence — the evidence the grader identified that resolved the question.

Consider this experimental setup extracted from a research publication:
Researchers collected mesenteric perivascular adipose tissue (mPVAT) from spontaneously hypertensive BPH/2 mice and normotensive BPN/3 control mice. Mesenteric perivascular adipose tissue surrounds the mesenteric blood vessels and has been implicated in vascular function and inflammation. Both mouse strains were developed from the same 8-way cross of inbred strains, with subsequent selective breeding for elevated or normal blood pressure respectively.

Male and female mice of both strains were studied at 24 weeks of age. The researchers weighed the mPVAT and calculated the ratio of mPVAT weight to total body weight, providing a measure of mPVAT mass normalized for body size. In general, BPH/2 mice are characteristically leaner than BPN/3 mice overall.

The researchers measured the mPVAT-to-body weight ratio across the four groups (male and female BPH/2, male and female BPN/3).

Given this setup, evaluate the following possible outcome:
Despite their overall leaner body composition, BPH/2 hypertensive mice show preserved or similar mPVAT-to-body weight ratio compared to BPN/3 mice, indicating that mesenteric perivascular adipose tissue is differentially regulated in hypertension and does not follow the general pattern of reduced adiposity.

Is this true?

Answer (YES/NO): NO